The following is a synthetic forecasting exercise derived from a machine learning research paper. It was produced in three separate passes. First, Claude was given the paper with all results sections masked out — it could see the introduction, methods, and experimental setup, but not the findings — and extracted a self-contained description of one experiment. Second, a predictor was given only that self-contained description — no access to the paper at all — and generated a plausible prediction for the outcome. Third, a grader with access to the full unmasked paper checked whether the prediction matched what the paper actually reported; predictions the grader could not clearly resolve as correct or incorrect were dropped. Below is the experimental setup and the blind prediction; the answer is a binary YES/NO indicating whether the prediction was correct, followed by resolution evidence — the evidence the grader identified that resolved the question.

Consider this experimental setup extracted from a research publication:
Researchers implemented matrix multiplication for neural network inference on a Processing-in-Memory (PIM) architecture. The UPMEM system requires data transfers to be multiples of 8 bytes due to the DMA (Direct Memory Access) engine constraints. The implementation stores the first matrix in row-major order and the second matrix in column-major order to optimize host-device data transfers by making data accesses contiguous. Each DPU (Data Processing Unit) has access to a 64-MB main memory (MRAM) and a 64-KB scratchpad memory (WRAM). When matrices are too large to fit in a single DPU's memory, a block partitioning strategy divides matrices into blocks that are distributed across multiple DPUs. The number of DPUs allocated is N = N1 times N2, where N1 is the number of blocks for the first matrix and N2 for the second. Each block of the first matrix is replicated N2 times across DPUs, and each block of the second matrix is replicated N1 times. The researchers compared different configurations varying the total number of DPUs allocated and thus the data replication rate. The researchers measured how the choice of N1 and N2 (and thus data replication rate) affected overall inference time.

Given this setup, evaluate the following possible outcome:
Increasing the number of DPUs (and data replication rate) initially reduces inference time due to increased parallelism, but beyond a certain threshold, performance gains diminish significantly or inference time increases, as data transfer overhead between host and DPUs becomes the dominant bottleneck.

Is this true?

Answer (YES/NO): YES